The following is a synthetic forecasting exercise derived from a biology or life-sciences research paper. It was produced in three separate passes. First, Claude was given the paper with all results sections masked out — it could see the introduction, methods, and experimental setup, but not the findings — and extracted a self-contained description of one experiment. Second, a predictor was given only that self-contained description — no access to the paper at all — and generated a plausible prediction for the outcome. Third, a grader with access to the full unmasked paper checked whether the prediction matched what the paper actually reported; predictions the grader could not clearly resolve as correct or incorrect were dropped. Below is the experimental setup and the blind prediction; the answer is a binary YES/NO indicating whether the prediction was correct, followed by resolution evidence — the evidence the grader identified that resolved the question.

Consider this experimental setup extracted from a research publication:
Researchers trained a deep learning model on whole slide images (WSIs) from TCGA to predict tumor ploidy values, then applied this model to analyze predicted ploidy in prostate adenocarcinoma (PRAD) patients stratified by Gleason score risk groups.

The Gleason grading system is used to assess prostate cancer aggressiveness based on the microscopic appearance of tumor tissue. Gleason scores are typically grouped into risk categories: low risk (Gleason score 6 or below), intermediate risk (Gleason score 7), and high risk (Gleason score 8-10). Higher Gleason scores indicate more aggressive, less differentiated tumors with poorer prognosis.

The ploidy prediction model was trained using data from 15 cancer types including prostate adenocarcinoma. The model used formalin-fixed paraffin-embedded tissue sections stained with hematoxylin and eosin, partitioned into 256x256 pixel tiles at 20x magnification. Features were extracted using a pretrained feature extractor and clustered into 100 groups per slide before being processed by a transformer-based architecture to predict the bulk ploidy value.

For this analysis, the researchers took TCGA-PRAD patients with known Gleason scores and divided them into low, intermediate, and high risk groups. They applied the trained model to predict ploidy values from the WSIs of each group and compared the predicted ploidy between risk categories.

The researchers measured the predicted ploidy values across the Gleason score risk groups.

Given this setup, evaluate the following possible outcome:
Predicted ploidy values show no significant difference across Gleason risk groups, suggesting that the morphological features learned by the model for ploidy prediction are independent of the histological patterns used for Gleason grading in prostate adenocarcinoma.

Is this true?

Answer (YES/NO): NO